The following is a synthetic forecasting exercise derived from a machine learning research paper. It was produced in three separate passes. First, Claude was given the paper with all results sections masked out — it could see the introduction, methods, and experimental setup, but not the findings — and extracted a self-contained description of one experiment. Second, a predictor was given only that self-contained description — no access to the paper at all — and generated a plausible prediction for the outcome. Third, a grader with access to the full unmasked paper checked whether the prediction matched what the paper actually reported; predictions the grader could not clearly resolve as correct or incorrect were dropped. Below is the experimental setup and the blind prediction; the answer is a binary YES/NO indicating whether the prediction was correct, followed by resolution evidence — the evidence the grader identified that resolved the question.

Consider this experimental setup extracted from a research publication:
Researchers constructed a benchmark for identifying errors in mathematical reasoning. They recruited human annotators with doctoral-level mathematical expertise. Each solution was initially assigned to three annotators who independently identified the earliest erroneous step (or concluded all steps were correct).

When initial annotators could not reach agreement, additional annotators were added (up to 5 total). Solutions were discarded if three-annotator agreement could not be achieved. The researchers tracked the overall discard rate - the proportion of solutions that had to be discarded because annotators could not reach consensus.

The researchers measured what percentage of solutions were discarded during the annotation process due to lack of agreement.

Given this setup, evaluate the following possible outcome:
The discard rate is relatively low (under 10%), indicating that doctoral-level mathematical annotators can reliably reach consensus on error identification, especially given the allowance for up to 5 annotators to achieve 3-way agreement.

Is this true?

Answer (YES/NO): NO